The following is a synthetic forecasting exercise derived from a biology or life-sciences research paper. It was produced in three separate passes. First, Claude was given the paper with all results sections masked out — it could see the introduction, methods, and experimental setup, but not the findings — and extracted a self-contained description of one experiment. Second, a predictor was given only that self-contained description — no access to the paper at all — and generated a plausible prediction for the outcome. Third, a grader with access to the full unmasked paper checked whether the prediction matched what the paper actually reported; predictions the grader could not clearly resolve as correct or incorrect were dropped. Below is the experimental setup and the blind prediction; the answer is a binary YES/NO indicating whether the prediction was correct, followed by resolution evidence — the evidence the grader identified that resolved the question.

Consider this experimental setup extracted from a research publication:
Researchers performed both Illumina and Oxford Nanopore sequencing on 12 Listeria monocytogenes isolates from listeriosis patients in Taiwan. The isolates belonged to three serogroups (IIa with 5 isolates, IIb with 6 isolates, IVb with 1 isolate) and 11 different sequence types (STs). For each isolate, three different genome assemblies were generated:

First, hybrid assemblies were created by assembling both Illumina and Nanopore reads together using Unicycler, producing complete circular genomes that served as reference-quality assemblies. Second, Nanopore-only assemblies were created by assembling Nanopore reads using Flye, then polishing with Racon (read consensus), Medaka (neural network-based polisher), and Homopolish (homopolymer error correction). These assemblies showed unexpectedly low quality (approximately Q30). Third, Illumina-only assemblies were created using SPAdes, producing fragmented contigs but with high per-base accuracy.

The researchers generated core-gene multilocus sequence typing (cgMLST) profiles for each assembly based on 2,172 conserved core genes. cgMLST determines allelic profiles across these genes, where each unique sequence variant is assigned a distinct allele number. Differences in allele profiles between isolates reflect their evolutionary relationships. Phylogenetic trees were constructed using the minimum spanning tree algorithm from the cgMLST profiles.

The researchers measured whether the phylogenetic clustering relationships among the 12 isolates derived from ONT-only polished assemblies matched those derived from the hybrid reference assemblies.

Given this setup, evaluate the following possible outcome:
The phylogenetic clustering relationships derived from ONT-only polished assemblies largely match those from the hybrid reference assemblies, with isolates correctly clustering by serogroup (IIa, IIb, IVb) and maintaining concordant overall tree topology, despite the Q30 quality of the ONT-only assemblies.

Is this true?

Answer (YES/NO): NO